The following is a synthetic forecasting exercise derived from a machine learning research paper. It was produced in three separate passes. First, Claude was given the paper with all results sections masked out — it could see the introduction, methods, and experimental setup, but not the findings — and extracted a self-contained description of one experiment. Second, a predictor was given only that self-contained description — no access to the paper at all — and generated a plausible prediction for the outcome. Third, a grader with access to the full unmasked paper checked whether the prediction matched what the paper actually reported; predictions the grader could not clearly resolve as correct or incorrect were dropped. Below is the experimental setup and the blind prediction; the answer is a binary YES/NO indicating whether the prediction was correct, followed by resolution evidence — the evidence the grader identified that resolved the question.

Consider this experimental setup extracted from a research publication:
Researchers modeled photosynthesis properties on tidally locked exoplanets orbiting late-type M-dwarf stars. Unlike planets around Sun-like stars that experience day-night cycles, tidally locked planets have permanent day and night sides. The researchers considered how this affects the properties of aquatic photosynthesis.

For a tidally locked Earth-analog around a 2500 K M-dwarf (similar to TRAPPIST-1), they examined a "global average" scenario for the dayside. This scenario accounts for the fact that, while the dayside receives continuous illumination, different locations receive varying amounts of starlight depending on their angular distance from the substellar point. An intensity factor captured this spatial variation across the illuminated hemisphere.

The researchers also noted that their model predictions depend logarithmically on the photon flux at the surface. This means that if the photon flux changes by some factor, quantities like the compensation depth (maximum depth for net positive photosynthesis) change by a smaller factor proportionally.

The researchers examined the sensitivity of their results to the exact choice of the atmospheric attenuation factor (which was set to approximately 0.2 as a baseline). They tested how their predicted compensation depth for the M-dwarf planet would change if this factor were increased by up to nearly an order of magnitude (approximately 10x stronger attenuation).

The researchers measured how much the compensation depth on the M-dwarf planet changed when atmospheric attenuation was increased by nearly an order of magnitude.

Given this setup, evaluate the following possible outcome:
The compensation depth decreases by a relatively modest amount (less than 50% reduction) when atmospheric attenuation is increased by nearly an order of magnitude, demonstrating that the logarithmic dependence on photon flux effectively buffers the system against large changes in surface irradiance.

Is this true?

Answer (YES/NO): NO